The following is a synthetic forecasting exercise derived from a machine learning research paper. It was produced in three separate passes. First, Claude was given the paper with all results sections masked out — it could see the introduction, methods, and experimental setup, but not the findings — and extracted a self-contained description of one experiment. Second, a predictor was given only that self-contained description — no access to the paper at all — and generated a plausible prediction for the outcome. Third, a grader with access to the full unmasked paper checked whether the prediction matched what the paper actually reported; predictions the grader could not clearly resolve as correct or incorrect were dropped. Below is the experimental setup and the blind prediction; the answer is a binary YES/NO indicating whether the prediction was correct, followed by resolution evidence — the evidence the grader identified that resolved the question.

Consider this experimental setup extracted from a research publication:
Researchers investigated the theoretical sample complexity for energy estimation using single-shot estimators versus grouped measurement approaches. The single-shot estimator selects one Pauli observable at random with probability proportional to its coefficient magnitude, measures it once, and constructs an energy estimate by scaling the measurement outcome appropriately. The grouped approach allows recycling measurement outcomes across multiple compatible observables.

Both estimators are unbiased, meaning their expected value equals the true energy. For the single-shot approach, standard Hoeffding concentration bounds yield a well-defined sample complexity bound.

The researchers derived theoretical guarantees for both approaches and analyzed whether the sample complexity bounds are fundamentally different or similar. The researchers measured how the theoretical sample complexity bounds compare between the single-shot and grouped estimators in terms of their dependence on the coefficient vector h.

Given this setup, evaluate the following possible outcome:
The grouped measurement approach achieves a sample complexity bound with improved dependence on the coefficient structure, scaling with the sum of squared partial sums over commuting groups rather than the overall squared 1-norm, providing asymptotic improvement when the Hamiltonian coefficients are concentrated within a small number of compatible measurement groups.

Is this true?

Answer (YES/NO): NO